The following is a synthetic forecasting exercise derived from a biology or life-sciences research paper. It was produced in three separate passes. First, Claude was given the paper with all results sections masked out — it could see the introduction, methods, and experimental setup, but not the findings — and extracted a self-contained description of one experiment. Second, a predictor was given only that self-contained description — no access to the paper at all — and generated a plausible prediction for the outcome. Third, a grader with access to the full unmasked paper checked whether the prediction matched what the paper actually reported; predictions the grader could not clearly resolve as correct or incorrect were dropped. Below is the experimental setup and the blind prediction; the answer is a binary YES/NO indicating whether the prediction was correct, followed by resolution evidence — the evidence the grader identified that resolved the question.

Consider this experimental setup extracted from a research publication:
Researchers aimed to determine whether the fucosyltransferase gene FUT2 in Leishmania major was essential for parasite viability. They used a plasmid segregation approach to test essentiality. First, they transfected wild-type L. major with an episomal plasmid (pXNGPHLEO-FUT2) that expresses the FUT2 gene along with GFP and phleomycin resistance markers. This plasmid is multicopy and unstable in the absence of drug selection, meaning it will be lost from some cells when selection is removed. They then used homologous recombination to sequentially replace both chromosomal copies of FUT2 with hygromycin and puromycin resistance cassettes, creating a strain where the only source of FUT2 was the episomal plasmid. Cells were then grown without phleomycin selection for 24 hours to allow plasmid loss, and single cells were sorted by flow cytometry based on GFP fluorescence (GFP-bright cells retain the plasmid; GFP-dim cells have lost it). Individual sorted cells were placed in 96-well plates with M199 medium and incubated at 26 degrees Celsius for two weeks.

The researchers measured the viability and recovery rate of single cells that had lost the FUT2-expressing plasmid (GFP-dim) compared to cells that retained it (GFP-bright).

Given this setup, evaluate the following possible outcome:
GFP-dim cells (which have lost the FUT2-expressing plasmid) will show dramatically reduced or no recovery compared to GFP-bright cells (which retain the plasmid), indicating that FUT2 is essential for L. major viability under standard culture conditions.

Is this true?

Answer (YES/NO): NO